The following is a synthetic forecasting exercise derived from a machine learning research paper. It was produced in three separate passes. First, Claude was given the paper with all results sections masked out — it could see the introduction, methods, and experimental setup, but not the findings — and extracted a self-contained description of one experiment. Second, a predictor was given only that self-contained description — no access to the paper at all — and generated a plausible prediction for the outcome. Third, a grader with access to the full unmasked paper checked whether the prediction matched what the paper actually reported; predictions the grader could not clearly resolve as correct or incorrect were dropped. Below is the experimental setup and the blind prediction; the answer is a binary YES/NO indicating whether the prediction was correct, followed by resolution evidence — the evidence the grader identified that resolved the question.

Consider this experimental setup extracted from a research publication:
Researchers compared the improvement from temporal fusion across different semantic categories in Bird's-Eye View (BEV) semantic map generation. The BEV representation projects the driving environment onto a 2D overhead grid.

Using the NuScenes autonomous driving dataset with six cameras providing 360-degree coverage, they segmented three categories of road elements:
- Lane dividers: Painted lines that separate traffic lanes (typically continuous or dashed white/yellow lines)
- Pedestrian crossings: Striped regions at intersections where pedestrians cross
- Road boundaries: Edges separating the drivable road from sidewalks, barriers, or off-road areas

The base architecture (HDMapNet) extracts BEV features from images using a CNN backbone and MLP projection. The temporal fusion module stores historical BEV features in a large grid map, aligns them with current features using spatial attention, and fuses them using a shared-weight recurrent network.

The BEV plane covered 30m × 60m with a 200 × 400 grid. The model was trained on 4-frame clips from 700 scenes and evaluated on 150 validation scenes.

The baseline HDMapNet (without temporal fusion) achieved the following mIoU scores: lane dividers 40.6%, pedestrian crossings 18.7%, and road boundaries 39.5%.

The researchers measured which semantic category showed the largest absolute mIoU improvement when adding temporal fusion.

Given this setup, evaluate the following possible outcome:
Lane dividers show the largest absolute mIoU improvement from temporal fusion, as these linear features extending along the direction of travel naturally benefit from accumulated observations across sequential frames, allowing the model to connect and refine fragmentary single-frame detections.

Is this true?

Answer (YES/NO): NO